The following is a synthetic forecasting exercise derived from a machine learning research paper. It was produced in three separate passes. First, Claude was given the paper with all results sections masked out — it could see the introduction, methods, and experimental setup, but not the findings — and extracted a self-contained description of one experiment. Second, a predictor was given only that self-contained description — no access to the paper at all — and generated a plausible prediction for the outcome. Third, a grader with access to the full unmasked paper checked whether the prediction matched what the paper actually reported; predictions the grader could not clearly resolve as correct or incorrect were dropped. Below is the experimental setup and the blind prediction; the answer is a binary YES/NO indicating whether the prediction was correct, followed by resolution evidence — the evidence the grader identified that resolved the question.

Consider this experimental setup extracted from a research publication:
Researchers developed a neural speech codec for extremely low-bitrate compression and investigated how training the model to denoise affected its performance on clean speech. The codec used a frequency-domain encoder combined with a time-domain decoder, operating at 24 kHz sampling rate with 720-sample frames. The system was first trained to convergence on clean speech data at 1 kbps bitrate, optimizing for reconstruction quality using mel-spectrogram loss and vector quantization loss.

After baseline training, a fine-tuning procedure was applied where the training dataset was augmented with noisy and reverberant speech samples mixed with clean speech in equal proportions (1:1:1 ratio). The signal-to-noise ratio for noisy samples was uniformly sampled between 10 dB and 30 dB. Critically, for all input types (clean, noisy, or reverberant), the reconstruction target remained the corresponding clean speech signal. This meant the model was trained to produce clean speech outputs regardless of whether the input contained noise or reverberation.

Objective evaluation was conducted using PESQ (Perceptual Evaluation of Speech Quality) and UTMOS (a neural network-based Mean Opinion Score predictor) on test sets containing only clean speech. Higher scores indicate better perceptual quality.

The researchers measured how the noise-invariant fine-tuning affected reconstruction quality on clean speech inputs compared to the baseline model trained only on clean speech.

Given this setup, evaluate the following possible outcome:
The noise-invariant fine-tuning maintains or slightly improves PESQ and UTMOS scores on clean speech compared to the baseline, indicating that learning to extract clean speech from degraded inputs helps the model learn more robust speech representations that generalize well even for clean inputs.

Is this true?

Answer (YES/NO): YES